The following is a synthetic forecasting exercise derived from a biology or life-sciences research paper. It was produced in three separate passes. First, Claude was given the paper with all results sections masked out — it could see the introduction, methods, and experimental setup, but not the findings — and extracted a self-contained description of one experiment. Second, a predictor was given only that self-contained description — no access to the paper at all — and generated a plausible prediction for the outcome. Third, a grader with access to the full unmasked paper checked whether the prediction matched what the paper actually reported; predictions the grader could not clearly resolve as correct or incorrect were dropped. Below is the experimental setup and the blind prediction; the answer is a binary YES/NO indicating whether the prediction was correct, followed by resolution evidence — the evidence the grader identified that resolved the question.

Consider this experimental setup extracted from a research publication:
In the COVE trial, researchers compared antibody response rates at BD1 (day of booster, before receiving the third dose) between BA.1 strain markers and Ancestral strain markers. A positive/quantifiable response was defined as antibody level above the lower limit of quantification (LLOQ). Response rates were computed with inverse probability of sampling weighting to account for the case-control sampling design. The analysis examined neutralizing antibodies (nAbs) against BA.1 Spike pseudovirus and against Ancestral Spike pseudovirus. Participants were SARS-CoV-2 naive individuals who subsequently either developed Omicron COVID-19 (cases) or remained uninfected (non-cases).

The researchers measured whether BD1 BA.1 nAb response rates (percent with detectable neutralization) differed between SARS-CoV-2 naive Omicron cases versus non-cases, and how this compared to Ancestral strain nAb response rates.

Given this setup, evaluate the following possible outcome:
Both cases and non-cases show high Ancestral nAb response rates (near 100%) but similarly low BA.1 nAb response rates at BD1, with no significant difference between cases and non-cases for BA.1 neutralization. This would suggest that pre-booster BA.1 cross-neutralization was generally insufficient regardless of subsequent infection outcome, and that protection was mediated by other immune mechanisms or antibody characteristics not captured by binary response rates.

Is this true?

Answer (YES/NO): NO